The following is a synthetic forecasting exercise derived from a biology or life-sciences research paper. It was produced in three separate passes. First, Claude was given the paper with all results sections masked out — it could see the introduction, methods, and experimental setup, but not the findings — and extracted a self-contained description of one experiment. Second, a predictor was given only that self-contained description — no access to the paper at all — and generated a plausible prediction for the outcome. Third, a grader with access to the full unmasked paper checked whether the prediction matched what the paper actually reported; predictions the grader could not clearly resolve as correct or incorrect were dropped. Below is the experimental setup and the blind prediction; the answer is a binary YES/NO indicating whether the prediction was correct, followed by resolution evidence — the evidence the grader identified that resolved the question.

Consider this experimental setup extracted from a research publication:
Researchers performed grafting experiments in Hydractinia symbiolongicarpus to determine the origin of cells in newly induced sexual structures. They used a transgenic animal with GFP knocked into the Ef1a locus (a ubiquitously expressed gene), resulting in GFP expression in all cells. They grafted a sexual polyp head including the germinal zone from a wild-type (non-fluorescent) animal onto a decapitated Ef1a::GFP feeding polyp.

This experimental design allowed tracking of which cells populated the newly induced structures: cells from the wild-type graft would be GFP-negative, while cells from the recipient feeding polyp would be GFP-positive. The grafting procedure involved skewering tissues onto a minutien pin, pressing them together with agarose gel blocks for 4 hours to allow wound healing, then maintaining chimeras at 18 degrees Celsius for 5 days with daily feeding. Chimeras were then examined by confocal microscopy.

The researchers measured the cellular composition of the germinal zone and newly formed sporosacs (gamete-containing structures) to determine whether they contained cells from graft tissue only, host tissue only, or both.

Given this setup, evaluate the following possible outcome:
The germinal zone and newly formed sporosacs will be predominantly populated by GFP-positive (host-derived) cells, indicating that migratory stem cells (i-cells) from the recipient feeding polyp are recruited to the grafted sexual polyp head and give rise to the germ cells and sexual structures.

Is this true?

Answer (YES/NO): NO